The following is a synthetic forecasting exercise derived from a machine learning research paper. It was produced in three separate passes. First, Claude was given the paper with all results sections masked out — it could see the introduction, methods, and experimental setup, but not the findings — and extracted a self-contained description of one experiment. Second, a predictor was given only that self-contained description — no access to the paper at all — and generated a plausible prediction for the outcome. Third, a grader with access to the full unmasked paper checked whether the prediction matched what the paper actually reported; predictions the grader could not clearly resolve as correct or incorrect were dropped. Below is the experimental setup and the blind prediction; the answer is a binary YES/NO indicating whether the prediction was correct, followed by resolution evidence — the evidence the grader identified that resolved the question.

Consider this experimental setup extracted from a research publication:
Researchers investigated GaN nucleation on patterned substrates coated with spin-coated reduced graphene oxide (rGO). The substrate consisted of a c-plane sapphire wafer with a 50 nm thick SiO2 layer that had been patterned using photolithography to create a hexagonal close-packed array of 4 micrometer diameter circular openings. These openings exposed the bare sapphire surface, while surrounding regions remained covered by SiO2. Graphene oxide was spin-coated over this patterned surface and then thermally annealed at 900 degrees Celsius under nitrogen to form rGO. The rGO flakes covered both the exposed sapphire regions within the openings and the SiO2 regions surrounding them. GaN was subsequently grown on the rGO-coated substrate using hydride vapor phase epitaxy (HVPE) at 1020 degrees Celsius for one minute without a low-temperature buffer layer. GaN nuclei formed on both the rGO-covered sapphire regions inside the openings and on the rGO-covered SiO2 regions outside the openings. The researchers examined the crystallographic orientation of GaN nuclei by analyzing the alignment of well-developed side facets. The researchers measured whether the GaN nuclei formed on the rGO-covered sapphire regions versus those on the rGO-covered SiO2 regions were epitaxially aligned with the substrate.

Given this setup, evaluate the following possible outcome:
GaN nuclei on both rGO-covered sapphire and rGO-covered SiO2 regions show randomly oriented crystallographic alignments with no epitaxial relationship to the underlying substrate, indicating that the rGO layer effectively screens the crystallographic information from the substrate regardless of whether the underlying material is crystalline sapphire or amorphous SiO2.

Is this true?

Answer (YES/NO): NO